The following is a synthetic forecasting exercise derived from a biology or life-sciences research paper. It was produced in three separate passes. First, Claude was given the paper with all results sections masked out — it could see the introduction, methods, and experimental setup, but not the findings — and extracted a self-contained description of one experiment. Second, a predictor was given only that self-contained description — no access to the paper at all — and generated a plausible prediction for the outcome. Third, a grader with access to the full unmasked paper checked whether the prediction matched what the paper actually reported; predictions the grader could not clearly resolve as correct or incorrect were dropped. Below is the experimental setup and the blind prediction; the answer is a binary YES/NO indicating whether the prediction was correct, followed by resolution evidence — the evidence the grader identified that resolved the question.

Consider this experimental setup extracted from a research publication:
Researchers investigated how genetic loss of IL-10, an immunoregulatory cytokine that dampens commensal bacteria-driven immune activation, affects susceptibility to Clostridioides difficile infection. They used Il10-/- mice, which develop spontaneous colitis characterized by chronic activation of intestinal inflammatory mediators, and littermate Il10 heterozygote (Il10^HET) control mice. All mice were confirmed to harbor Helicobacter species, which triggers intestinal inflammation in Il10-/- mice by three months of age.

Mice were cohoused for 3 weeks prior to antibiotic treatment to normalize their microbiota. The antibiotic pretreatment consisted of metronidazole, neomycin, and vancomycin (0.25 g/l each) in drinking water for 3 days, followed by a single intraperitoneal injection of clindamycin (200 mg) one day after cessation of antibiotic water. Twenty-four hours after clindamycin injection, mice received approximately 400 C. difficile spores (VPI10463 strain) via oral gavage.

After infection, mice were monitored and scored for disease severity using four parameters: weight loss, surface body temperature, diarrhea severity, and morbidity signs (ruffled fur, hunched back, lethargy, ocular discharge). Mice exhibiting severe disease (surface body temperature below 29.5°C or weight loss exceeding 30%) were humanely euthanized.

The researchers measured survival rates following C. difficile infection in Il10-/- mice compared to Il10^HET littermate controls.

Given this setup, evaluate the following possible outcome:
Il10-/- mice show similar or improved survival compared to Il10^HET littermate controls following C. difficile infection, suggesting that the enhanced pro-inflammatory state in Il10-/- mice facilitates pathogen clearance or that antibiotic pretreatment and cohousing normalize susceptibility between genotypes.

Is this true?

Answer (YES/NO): NO